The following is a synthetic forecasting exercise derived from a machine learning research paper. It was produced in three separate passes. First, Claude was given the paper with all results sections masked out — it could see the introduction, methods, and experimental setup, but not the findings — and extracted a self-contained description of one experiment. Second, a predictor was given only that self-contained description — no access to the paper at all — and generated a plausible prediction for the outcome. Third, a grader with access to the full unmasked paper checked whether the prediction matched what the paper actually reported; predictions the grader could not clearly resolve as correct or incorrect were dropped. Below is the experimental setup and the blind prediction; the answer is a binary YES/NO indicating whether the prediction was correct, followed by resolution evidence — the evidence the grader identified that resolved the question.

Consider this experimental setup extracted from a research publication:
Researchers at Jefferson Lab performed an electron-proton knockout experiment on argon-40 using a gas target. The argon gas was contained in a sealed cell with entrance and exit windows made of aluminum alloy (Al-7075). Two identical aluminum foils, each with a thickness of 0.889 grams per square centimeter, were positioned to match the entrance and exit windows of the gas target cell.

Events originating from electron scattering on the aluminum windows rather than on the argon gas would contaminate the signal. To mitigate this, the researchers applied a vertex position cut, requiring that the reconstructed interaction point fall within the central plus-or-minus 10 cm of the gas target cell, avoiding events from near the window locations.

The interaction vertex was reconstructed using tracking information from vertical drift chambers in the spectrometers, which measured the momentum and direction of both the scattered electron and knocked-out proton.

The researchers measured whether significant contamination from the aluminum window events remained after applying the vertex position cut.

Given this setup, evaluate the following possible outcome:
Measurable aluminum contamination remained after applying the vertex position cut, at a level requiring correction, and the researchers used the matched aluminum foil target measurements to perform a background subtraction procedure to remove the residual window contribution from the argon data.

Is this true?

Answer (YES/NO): NO